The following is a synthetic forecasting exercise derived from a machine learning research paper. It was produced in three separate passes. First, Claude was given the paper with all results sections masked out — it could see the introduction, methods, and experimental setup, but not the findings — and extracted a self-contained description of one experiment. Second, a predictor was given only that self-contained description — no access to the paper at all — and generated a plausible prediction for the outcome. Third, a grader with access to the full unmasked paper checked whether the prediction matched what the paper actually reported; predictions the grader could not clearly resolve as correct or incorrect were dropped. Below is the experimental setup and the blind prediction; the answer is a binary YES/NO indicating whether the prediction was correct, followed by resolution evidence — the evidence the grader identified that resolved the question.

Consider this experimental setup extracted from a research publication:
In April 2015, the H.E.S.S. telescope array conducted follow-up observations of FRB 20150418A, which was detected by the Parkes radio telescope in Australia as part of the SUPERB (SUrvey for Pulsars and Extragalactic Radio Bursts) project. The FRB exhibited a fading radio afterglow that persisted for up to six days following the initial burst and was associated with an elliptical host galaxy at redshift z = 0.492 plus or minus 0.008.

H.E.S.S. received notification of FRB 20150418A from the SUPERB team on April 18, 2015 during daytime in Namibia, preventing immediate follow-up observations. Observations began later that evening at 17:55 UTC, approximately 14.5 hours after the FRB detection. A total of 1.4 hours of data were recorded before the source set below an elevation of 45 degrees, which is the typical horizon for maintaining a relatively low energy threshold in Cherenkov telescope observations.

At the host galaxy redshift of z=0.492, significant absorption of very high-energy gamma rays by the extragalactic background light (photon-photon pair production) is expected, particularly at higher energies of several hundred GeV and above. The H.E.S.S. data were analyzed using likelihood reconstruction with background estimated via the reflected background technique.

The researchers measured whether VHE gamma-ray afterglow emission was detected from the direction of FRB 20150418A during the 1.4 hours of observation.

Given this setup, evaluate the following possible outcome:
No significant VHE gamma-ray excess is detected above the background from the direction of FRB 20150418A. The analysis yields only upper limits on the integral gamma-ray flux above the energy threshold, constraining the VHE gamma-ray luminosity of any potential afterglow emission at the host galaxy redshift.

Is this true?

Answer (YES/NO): YES